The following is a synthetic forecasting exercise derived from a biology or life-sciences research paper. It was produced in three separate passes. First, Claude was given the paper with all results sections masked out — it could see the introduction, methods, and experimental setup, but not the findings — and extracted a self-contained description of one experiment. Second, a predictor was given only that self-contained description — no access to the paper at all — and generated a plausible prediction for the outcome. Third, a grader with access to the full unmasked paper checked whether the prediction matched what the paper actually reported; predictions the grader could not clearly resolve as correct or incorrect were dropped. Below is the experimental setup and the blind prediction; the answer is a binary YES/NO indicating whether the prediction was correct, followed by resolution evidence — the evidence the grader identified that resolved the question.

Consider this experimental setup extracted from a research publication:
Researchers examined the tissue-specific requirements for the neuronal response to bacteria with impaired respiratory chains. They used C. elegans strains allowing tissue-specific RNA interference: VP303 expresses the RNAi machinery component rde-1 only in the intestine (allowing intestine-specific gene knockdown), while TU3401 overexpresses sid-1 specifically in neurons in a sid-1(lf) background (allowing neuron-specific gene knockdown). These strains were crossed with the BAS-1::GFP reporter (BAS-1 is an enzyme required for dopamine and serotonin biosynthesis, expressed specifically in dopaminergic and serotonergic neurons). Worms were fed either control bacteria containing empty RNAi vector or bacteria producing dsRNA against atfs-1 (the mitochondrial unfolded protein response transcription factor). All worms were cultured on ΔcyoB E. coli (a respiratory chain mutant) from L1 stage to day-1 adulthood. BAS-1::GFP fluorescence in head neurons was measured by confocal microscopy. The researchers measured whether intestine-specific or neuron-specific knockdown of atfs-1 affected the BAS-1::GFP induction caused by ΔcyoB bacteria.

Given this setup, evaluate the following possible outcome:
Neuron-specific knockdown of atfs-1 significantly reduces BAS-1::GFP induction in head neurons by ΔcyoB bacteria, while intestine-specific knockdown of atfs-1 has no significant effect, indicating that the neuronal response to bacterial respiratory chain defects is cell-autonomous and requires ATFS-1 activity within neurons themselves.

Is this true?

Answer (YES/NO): NO